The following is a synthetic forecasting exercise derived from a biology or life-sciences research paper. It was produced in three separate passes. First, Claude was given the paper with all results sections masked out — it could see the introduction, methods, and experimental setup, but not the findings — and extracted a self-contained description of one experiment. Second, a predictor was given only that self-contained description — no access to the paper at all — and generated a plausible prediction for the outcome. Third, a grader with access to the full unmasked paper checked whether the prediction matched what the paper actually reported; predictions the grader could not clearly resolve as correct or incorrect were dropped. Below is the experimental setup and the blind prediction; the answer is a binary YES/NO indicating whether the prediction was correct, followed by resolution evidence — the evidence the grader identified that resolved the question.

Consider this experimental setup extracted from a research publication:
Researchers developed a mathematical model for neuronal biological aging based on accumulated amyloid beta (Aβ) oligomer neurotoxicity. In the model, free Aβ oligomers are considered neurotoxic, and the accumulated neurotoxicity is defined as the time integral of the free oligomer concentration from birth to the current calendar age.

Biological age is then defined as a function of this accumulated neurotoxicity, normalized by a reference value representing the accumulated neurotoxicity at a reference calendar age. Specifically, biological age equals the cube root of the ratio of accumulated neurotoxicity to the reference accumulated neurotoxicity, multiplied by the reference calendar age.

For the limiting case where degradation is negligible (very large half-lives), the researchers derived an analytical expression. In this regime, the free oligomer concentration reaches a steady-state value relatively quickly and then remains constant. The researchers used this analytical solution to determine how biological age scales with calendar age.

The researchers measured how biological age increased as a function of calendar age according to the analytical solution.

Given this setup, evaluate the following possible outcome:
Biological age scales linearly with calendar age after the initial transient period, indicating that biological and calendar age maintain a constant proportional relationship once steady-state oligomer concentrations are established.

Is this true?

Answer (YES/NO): YES